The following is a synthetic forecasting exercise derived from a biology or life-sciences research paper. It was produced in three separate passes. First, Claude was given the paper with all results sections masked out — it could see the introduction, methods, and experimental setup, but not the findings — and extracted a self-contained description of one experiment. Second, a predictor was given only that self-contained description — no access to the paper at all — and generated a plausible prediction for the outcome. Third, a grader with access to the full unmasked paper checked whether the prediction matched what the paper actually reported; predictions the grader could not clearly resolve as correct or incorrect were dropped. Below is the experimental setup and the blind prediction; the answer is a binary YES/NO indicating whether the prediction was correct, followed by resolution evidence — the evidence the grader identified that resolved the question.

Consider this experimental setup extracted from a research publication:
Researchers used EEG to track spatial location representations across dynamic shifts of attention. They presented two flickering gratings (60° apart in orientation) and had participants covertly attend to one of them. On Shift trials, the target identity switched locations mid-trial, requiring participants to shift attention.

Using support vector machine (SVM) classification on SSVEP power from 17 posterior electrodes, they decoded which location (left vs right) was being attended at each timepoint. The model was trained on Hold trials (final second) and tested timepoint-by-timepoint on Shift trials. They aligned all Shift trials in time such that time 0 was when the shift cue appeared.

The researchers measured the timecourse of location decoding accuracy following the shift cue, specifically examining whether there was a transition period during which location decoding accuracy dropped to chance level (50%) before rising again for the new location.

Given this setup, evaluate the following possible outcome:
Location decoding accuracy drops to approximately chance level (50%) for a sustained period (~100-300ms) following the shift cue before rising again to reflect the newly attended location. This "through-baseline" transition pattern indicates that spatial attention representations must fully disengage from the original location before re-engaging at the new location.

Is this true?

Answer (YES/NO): YES